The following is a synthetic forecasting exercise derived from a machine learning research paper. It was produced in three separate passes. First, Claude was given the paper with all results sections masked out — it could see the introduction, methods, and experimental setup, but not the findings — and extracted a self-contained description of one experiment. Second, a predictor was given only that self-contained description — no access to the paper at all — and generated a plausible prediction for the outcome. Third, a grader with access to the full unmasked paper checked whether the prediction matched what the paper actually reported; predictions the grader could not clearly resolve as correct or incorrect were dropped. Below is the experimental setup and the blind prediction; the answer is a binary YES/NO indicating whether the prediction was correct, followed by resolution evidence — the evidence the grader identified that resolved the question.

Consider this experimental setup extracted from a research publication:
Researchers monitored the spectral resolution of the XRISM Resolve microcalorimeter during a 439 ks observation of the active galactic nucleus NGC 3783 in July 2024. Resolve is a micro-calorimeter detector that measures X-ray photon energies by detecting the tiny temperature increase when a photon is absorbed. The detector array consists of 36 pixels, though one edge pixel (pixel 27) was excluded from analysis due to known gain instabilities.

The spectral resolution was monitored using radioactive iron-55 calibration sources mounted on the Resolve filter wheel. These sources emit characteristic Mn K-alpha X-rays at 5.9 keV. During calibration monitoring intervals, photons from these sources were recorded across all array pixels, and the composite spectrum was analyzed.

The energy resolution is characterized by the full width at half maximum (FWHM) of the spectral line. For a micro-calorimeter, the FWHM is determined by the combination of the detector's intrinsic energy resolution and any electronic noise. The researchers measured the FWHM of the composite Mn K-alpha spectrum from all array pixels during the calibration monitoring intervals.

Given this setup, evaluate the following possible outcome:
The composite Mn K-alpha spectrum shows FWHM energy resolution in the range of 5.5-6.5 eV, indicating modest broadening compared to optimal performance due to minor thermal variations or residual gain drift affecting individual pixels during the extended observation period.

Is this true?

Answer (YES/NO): NO